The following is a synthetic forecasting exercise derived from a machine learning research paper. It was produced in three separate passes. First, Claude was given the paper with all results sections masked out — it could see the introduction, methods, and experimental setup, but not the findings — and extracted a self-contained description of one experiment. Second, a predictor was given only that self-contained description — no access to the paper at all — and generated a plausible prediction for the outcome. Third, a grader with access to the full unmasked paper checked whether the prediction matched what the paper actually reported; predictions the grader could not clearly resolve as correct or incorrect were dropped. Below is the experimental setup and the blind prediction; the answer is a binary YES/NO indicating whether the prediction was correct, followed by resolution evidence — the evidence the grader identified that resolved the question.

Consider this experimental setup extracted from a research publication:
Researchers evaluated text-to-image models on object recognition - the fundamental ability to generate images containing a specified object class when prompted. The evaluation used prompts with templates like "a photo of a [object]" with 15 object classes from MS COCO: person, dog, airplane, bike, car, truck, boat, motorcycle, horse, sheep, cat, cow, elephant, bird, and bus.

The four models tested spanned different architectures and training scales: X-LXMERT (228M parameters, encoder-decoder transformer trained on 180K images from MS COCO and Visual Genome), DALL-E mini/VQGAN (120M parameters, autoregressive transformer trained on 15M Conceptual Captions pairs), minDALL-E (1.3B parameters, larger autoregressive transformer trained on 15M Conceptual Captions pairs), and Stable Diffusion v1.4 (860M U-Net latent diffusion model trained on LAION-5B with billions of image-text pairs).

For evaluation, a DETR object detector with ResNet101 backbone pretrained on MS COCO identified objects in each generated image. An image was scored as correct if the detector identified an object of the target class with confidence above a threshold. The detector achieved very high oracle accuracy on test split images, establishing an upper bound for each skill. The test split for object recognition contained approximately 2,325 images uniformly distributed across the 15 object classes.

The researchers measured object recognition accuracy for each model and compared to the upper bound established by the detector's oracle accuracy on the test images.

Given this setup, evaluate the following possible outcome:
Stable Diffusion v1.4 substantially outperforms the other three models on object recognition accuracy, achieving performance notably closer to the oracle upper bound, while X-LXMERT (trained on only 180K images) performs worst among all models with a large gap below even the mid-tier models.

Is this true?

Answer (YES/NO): NO